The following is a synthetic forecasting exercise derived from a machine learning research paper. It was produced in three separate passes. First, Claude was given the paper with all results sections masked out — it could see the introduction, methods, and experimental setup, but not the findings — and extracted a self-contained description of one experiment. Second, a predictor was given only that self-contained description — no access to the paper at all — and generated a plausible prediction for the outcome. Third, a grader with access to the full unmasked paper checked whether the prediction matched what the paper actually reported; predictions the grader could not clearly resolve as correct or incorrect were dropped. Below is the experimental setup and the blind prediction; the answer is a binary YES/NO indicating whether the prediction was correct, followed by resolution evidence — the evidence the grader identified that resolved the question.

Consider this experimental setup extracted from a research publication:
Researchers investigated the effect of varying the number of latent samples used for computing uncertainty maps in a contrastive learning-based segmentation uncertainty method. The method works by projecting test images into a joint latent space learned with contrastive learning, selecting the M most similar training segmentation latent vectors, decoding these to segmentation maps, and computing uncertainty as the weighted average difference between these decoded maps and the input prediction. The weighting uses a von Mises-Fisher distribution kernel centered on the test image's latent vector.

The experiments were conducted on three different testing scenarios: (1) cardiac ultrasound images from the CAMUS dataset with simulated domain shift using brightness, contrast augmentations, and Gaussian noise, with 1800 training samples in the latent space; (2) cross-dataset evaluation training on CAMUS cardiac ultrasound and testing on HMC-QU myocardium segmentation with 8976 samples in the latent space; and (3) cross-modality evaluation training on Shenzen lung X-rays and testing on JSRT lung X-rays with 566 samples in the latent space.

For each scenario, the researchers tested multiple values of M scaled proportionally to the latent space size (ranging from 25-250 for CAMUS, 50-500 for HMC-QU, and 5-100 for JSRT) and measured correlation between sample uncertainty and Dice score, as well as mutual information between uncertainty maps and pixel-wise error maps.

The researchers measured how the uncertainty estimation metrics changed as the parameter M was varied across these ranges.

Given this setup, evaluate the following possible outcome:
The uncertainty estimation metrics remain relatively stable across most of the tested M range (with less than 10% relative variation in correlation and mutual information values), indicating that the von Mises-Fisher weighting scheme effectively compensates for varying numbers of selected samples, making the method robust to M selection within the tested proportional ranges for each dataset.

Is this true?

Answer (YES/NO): YES